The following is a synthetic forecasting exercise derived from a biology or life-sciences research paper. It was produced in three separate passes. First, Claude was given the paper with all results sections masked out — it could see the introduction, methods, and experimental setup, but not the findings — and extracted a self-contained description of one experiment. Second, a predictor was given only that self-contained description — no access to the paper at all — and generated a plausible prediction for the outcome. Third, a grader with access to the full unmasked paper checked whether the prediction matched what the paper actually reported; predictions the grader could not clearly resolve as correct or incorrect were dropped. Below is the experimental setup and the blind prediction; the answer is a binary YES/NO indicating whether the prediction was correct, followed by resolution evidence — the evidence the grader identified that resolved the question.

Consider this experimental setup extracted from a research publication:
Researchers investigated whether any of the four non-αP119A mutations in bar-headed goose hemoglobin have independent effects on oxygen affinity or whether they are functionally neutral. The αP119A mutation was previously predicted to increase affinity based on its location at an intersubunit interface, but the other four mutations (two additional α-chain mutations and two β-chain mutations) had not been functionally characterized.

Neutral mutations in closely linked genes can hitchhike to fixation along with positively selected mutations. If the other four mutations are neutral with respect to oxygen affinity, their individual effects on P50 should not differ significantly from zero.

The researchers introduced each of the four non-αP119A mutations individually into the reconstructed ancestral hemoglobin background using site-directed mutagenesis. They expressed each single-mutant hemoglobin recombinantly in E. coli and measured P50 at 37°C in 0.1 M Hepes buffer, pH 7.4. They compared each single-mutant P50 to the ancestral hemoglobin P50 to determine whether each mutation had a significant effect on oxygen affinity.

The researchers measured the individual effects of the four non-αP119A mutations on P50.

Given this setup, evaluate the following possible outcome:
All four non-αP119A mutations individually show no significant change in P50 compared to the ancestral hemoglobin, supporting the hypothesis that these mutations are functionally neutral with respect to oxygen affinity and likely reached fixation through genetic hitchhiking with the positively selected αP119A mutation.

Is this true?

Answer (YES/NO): NO